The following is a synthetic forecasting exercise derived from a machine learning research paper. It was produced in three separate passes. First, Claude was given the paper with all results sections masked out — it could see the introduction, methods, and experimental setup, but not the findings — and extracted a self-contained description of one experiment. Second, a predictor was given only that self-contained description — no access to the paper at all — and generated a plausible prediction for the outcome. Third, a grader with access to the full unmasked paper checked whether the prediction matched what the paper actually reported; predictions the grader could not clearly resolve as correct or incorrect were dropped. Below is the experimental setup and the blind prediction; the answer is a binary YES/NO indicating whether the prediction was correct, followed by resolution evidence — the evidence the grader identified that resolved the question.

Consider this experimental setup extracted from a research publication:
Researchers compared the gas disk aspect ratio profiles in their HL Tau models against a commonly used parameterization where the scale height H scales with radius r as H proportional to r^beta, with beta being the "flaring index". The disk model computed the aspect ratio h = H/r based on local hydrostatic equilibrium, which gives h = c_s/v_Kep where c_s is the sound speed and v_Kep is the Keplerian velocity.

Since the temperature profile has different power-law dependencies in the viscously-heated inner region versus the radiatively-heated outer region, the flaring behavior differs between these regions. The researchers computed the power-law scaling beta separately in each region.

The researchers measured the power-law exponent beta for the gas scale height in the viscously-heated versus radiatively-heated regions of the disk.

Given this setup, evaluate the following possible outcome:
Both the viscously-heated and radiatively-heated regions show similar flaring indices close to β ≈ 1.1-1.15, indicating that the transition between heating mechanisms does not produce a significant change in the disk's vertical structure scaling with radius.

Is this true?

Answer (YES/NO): NO